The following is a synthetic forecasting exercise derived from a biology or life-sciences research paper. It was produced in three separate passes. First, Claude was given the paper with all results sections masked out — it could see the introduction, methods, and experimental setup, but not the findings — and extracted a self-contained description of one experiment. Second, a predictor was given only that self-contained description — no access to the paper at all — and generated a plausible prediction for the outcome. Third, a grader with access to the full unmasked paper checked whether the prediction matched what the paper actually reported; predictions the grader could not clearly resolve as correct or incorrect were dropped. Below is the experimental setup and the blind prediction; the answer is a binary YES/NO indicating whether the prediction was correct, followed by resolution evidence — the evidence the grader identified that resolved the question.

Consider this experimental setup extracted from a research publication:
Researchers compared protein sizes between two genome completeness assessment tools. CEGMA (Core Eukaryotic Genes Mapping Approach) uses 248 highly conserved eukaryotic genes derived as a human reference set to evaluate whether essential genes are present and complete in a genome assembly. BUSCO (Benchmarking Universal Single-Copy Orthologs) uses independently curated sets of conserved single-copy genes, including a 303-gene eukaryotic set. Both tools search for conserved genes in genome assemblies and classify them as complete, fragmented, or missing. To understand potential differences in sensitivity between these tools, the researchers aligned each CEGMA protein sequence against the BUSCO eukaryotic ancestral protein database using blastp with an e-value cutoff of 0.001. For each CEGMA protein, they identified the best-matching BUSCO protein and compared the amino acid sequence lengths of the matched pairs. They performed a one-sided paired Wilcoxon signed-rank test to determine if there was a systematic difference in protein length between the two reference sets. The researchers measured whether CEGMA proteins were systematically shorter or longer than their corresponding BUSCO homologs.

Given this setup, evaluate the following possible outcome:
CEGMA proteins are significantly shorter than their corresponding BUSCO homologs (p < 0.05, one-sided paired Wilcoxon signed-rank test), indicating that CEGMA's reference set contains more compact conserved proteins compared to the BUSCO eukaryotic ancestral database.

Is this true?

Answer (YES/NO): NO